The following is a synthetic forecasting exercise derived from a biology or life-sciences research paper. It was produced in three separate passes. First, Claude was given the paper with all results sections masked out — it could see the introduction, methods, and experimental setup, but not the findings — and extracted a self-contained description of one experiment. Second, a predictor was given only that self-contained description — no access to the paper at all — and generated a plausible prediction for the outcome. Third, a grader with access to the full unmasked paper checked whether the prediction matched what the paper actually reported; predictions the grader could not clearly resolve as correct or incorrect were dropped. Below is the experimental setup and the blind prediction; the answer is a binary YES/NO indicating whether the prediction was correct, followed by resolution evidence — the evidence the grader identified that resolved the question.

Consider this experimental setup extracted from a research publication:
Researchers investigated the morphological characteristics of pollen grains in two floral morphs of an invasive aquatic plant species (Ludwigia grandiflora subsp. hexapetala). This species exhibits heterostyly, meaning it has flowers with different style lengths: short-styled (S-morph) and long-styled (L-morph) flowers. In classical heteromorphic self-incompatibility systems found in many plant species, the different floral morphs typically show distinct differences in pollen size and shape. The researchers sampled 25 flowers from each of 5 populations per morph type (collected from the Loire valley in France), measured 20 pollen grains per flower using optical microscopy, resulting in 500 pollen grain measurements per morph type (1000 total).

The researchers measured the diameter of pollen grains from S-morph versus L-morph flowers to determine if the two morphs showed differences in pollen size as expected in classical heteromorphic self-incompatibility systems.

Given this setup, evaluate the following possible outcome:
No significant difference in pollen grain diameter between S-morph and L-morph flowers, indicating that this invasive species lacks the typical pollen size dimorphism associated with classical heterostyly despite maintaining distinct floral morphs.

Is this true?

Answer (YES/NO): YES